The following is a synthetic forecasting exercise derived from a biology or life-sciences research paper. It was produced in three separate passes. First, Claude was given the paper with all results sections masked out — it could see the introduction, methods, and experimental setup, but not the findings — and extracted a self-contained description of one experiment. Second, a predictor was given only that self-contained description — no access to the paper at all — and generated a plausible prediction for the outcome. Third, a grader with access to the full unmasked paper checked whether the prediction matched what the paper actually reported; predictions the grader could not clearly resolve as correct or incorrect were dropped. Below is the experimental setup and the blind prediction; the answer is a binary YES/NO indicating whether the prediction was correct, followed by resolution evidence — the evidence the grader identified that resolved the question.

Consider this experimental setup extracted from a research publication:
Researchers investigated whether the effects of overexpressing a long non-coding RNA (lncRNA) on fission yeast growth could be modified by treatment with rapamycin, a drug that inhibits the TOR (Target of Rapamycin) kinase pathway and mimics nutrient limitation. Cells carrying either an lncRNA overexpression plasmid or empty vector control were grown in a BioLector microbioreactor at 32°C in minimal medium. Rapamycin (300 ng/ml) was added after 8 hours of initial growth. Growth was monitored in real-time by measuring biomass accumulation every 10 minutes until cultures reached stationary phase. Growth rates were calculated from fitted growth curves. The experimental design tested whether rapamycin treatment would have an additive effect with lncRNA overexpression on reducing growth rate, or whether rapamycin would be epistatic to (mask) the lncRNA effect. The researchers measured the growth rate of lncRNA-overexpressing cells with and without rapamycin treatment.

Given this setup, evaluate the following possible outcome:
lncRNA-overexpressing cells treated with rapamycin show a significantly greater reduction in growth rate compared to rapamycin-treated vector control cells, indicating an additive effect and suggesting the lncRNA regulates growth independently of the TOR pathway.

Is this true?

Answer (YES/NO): YES